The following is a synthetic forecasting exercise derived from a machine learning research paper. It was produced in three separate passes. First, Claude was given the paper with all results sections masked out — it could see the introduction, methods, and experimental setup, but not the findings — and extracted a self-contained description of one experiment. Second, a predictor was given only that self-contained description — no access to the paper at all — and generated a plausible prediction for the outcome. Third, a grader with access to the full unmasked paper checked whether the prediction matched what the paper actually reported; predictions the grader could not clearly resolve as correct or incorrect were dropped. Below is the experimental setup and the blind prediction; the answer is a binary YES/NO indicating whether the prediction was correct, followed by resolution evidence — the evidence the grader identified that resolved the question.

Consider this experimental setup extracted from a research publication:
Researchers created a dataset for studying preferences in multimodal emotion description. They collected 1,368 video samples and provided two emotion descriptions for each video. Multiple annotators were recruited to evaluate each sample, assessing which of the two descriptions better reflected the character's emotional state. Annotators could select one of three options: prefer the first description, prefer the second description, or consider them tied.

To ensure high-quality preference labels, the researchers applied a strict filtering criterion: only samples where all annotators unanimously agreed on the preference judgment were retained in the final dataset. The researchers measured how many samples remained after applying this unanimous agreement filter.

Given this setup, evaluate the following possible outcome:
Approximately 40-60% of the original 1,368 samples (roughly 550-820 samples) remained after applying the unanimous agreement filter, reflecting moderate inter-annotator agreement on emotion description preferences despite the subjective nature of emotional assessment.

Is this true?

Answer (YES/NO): YES